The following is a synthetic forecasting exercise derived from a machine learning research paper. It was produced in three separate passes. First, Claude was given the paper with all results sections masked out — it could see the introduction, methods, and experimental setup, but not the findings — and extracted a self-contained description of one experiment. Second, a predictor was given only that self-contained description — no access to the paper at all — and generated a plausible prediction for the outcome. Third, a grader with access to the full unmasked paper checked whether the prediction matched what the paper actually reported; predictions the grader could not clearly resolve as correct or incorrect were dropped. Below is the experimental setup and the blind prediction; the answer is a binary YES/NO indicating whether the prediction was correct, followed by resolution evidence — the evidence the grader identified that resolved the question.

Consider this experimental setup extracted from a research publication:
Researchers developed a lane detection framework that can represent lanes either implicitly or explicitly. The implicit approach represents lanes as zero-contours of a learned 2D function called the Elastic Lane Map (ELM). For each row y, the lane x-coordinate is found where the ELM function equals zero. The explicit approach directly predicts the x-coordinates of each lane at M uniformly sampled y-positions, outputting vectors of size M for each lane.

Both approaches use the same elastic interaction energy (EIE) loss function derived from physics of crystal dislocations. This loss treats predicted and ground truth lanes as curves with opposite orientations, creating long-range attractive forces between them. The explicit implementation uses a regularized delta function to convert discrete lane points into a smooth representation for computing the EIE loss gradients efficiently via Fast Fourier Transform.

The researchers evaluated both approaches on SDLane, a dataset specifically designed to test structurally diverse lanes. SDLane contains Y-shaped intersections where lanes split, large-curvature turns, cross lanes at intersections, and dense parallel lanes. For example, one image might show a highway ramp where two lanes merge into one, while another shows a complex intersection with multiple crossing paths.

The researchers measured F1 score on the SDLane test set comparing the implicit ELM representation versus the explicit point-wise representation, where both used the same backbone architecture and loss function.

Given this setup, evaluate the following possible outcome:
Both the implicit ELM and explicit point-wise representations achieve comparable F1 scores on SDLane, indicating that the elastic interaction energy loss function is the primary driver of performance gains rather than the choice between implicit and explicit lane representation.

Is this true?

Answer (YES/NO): NO